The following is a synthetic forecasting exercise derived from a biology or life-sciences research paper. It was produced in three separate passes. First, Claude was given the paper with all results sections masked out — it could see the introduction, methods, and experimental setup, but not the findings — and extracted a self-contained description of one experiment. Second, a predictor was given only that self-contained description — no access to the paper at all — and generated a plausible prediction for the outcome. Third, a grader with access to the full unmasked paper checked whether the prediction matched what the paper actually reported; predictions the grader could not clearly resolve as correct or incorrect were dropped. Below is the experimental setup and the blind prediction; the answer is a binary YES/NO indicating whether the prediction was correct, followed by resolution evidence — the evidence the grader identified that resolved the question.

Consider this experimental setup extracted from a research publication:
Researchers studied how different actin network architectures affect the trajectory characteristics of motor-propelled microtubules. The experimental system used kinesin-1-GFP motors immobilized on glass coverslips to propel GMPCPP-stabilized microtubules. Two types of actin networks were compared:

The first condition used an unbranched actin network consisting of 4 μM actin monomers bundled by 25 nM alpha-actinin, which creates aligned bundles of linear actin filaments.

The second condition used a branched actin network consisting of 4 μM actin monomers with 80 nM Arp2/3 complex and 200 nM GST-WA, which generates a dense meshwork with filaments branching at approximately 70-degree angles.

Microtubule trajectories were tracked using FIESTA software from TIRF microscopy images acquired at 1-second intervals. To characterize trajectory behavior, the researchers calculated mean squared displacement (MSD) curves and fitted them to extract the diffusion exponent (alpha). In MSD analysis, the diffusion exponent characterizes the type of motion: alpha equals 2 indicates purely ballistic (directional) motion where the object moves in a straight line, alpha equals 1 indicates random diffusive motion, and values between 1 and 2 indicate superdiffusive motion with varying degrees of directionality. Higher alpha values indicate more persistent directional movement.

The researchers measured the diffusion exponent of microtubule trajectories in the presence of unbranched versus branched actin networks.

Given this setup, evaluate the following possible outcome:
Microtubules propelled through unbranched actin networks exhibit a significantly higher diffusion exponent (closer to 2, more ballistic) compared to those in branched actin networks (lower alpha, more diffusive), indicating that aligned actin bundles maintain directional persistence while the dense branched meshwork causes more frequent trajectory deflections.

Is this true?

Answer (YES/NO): NO